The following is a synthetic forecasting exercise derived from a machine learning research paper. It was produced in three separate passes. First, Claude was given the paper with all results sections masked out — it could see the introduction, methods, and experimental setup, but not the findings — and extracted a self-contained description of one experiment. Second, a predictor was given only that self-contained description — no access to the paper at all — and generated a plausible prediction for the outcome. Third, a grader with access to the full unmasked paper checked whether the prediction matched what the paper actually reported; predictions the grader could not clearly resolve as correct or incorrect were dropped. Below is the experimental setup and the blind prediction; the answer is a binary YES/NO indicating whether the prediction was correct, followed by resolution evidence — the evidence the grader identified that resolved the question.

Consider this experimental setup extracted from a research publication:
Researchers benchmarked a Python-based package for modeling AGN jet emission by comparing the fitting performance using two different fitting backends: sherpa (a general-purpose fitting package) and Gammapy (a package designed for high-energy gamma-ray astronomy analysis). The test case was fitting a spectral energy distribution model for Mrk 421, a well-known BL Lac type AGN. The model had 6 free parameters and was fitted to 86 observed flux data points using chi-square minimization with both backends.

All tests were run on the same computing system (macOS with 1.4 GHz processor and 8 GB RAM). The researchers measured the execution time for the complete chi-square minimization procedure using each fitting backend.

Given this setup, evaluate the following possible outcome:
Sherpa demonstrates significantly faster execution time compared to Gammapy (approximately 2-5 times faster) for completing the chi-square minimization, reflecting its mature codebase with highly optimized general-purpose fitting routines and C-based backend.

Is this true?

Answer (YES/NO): NO